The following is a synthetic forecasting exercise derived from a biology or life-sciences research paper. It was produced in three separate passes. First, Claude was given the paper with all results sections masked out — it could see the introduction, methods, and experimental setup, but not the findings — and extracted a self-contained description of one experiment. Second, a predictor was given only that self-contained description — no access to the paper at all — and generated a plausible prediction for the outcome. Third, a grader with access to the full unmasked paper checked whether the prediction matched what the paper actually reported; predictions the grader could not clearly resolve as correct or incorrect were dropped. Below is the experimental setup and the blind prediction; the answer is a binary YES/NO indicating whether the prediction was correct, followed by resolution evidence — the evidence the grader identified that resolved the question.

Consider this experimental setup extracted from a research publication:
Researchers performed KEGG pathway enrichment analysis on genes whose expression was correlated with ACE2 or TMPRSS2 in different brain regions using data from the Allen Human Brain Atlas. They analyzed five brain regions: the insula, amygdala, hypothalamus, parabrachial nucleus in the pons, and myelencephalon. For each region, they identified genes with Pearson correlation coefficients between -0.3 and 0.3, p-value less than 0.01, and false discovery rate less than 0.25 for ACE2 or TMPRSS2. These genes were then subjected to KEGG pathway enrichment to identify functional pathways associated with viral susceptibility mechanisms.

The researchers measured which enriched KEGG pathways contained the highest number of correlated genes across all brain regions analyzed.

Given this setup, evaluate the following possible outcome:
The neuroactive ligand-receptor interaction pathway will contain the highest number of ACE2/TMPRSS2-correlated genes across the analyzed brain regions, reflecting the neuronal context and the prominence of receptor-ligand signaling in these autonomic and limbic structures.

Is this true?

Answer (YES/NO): NO